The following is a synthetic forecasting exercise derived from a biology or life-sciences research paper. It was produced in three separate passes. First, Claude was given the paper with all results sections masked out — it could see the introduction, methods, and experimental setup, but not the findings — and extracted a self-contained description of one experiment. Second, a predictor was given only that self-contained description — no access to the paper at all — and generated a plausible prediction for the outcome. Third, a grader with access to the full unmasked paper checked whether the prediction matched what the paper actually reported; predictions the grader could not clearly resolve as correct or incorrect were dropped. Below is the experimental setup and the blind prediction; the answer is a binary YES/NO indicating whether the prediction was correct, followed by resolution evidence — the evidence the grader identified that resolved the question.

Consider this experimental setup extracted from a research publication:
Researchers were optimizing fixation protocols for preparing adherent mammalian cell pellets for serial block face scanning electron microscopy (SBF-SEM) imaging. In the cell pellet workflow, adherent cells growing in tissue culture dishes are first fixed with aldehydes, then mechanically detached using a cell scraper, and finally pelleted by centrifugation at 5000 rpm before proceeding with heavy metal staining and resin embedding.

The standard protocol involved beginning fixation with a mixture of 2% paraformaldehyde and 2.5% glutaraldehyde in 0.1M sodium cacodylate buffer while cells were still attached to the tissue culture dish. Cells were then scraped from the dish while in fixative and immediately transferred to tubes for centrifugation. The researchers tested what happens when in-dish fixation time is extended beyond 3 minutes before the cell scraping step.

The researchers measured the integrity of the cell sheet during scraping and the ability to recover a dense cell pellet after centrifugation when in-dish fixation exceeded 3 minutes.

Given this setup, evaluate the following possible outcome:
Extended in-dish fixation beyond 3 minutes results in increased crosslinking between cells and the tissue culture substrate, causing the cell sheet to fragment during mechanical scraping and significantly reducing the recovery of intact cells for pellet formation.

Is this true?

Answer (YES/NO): NO